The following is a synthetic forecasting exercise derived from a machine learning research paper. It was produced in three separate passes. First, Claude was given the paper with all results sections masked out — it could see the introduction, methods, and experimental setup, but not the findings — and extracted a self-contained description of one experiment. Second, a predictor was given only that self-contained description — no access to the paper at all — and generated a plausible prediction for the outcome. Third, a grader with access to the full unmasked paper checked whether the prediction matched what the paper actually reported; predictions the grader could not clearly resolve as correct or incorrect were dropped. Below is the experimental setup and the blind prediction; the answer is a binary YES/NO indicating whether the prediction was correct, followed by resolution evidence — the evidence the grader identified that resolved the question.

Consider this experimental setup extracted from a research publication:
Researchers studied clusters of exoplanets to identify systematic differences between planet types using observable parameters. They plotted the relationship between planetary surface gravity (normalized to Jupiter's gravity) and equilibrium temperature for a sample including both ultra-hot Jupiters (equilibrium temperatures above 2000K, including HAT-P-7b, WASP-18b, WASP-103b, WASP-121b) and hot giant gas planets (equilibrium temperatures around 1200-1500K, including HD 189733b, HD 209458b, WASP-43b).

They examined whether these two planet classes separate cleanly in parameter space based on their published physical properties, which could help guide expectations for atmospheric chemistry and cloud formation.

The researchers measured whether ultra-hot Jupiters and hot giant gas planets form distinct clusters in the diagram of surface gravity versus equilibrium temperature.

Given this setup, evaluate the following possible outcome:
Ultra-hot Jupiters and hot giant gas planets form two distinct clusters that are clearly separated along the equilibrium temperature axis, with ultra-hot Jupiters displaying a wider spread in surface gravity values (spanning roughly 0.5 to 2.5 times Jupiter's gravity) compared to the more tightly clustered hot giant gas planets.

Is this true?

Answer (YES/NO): NO